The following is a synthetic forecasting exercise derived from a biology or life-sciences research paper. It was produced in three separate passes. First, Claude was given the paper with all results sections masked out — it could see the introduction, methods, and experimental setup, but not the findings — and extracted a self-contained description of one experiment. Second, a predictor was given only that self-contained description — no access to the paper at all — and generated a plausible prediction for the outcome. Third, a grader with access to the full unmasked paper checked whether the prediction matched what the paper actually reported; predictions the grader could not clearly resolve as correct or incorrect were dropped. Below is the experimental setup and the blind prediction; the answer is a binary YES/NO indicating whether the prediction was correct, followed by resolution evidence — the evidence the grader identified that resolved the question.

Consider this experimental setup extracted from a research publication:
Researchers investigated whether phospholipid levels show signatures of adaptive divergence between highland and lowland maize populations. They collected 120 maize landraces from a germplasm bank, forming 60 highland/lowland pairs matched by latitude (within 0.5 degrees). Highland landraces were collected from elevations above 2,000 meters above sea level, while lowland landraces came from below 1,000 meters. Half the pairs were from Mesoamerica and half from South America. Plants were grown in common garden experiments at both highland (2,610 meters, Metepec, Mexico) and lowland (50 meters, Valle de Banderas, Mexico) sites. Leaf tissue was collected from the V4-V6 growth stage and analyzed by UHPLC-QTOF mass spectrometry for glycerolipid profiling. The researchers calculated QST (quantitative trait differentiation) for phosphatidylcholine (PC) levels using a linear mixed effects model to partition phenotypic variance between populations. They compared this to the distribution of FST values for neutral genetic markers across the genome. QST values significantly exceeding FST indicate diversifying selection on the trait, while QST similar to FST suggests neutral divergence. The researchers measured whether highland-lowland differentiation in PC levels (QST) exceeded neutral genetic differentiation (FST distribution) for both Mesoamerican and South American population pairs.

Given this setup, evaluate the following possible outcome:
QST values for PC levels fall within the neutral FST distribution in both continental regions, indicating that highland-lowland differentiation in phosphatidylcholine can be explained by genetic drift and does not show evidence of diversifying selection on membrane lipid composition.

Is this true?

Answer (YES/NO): NO